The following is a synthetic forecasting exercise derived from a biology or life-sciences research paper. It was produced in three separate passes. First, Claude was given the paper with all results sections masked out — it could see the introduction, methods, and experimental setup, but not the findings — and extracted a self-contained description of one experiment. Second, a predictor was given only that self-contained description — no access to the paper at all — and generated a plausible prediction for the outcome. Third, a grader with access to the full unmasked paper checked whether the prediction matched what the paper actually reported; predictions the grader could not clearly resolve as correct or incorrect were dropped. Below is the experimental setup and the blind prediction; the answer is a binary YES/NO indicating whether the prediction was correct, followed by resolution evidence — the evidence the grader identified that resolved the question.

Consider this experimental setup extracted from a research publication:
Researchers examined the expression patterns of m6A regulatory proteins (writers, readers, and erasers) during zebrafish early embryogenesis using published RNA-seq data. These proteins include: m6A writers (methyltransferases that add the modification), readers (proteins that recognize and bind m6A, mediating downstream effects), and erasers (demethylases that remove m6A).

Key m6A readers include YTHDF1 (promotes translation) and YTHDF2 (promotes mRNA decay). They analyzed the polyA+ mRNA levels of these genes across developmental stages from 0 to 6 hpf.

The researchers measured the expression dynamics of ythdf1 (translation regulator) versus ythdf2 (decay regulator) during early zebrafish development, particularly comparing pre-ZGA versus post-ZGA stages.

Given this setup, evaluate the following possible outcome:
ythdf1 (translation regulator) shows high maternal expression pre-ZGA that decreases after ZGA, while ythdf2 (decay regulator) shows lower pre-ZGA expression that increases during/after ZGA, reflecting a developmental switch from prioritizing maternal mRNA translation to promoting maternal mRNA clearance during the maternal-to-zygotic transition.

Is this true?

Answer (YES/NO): NO